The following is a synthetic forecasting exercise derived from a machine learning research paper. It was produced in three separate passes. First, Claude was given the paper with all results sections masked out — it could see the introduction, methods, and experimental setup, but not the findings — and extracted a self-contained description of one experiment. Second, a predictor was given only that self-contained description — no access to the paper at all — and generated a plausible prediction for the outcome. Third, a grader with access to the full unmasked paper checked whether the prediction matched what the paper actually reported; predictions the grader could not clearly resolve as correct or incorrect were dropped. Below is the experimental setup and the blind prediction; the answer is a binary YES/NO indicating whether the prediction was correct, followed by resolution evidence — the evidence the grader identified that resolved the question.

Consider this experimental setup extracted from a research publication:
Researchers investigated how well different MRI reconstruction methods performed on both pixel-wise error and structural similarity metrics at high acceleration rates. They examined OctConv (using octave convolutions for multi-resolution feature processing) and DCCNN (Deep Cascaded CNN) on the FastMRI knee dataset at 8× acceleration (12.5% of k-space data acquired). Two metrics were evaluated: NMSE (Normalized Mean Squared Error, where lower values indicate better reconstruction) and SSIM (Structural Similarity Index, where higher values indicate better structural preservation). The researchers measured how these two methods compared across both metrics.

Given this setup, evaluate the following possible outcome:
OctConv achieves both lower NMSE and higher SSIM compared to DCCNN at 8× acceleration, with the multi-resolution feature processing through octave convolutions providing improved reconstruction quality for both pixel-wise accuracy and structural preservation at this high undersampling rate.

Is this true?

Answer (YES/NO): YES